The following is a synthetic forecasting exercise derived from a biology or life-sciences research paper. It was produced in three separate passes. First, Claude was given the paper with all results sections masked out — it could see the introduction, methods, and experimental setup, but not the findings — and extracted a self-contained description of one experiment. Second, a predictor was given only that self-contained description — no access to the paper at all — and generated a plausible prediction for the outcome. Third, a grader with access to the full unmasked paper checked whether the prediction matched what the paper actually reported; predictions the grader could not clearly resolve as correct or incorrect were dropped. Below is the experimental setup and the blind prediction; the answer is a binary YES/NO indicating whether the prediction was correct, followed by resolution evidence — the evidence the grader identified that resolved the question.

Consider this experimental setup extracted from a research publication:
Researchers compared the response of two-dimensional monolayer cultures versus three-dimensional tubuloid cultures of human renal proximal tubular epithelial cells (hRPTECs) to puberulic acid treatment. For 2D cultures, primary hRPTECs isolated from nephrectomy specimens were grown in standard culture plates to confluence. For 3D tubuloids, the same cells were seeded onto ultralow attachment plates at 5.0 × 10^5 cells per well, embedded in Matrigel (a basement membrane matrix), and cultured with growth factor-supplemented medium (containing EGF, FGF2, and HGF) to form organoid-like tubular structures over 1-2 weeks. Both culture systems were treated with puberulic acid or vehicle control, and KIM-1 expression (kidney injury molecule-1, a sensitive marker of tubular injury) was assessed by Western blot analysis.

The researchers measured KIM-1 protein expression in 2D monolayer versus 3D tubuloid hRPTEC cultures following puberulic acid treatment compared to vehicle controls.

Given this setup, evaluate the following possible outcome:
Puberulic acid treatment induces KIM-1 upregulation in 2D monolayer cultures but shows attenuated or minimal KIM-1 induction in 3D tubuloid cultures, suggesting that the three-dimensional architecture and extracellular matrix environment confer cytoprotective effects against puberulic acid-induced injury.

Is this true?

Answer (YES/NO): NO